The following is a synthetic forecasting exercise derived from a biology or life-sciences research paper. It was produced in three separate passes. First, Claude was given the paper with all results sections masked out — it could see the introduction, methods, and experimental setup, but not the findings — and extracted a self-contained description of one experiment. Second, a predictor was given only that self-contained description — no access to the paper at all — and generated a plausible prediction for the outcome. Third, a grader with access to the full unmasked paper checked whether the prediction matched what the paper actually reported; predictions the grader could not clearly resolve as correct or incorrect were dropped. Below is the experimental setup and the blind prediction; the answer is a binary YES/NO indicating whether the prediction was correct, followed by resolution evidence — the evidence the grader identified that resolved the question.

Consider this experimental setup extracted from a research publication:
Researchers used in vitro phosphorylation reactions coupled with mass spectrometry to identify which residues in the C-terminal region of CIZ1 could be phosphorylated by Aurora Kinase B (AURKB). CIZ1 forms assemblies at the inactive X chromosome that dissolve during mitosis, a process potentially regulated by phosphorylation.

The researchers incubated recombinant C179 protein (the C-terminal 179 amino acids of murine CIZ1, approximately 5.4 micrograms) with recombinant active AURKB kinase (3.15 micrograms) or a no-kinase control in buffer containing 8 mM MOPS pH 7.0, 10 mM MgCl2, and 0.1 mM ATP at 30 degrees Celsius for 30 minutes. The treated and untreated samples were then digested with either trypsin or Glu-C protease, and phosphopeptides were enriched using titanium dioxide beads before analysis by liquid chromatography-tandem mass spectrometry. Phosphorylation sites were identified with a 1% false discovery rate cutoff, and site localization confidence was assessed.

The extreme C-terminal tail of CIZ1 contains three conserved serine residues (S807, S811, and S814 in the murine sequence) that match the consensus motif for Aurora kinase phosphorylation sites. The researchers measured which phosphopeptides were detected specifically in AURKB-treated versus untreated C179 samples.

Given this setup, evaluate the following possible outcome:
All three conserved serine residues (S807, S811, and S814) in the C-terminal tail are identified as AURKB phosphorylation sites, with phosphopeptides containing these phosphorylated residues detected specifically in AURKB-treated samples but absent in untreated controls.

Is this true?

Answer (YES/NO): NO